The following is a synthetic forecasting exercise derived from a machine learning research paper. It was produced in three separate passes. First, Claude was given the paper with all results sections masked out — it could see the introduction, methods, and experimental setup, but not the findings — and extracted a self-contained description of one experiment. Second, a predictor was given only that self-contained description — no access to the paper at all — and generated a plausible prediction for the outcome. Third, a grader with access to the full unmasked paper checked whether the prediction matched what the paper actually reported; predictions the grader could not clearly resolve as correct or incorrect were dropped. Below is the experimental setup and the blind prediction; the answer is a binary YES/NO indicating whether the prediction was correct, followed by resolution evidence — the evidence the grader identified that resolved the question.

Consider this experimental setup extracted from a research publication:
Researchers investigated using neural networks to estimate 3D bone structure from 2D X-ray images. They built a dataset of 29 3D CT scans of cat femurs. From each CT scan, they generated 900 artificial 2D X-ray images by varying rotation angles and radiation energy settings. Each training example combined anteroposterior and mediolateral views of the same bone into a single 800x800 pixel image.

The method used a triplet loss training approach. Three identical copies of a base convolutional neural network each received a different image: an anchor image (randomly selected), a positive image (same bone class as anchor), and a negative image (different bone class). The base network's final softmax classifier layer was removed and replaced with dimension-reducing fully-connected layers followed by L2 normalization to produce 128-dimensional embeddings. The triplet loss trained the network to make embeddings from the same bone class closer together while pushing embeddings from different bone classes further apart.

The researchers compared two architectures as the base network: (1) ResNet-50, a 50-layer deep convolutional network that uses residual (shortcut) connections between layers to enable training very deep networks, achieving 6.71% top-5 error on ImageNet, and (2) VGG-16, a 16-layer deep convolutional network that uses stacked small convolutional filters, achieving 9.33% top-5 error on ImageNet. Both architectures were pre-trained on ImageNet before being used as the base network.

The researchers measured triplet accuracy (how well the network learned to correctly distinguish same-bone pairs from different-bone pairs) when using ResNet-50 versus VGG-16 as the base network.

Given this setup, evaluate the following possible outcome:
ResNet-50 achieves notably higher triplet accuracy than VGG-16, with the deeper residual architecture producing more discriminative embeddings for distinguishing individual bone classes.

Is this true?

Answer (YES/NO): NO